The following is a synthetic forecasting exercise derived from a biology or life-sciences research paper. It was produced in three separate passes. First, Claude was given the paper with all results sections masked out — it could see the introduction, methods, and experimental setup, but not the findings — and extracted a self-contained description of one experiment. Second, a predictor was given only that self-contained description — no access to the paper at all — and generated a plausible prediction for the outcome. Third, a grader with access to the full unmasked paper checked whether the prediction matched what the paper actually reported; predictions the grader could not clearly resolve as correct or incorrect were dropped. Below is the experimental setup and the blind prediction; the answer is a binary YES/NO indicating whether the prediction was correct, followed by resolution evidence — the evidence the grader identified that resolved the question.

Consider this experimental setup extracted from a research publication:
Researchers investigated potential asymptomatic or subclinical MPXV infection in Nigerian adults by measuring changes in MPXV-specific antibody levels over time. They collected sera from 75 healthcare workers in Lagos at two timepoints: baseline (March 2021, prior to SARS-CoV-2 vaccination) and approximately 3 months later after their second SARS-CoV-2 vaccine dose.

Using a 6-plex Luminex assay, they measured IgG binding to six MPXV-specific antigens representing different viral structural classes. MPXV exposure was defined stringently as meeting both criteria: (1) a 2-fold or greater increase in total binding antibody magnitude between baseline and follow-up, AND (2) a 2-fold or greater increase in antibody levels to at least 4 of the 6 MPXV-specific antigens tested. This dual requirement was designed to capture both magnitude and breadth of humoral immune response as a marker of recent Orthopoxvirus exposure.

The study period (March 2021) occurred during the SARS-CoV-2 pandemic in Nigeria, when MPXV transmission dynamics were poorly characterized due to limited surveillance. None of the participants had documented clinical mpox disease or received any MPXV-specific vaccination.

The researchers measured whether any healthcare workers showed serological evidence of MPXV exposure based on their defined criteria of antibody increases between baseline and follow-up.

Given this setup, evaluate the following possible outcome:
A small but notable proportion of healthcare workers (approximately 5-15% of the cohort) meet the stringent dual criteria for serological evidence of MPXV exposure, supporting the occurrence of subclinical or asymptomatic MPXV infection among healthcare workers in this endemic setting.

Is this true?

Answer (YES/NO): NO